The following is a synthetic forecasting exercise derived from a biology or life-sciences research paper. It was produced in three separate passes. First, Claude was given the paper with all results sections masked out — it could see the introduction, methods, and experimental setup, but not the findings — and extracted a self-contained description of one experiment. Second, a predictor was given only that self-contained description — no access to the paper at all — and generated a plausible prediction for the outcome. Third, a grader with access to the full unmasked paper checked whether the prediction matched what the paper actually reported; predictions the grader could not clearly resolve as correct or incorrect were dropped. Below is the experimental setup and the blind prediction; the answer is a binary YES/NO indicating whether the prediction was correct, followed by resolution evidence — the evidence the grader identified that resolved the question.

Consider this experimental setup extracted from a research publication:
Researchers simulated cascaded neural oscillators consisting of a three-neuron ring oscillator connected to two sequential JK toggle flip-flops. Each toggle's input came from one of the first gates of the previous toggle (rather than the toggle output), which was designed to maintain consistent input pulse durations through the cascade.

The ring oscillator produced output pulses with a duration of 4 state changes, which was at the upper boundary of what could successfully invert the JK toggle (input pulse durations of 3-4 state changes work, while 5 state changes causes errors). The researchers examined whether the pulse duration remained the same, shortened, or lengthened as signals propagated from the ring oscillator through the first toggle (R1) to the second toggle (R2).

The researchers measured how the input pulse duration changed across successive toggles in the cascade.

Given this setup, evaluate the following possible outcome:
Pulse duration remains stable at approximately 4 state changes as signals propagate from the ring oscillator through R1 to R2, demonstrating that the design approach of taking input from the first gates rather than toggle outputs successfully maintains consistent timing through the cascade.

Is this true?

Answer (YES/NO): NO